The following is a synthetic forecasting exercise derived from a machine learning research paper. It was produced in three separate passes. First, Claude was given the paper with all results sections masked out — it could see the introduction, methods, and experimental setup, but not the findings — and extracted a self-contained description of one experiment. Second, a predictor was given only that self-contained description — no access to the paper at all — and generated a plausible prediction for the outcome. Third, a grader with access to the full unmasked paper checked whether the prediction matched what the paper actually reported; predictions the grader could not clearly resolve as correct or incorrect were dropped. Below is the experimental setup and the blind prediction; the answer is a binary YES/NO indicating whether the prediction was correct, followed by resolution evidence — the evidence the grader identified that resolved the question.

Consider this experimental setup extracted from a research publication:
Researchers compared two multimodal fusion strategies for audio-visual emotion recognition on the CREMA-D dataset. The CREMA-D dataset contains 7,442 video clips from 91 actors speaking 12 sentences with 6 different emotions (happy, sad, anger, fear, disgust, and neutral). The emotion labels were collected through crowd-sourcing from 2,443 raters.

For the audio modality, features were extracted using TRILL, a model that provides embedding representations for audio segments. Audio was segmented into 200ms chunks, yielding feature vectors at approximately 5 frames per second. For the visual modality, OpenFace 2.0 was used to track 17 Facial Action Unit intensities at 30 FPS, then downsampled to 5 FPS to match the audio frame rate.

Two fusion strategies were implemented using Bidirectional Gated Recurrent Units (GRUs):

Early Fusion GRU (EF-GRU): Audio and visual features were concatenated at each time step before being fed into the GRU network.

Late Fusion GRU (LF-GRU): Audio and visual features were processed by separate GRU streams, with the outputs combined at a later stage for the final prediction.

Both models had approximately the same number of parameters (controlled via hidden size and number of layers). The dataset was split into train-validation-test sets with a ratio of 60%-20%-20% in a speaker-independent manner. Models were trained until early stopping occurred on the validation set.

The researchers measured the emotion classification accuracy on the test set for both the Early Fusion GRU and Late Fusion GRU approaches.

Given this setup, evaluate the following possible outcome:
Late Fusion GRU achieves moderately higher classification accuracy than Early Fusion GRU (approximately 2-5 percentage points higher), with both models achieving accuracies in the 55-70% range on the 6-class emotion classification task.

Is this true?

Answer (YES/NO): NO